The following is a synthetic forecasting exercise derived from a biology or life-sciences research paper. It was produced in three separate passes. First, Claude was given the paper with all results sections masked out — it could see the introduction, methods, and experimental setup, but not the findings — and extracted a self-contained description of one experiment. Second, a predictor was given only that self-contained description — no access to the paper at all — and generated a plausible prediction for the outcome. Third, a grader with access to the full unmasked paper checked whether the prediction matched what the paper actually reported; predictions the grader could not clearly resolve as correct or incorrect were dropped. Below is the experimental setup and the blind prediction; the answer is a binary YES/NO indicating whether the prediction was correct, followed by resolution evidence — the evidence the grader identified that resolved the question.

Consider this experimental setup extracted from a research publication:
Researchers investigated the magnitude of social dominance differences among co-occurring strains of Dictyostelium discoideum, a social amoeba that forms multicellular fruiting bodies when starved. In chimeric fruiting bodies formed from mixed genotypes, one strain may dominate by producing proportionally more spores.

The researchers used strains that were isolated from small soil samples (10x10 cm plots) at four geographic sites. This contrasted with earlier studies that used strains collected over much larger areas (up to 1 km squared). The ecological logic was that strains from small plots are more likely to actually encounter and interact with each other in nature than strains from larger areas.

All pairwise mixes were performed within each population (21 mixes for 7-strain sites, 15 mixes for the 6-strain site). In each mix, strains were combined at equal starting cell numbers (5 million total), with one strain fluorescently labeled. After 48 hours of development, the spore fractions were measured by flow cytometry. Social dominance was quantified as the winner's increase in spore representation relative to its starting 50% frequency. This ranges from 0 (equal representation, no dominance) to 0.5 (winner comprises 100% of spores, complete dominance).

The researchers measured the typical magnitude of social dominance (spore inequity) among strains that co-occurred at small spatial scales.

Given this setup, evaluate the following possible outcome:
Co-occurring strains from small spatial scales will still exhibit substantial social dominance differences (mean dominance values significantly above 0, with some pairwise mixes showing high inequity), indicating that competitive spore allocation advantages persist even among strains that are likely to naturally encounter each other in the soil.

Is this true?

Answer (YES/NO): NO